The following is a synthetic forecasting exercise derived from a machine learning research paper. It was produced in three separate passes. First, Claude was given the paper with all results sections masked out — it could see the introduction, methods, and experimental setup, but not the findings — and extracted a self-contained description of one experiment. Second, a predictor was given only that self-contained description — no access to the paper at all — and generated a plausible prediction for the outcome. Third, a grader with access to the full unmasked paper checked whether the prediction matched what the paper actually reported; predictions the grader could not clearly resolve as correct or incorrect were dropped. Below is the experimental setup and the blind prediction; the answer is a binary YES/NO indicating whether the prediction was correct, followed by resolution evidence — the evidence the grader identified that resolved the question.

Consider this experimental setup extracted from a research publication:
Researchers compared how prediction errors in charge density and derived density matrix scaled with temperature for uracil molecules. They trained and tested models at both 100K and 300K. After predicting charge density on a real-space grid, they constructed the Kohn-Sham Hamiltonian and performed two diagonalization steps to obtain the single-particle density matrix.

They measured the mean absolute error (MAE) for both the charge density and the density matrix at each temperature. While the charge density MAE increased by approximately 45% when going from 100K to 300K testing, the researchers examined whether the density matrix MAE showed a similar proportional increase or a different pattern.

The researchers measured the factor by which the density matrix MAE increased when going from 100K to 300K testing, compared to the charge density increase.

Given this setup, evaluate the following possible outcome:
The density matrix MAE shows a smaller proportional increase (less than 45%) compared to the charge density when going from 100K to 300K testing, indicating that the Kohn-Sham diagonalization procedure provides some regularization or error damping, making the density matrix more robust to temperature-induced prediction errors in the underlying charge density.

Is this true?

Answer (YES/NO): NO